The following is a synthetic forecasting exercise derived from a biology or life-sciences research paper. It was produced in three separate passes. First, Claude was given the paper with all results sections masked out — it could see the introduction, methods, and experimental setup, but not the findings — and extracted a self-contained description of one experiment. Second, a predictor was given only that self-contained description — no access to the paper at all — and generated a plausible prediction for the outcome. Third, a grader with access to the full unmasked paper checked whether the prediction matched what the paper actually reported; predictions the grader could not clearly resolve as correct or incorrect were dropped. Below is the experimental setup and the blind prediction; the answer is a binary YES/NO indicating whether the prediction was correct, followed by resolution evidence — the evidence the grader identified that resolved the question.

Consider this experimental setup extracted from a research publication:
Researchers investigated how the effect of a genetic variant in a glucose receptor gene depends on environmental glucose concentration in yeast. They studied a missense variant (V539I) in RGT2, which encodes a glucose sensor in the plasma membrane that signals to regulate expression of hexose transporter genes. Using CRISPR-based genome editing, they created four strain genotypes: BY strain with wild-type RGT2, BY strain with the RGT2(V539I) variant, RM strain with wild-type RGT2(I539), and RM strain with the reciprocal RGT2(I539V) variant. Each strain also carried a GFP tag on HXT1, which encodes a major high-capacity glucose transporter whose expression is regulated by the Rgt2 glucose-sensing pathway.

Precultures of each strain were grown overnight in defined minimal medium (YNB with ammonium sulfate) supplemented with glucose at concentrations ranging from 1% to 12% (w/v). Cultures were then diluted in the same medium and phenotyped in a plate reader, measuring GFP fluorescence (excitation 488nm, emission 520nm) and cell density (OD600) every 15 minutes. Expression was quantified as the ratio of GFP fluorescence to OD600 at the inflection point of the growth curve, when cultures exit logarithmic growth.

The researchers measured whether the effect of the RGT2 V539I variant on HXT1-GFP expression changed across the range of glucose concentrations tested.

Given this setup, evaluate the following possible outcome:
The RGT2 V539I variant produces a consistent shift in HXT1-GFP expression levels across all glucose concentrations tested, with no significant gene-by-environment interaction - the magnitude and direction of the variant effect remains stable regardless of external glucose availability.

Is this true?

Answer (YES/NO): NO